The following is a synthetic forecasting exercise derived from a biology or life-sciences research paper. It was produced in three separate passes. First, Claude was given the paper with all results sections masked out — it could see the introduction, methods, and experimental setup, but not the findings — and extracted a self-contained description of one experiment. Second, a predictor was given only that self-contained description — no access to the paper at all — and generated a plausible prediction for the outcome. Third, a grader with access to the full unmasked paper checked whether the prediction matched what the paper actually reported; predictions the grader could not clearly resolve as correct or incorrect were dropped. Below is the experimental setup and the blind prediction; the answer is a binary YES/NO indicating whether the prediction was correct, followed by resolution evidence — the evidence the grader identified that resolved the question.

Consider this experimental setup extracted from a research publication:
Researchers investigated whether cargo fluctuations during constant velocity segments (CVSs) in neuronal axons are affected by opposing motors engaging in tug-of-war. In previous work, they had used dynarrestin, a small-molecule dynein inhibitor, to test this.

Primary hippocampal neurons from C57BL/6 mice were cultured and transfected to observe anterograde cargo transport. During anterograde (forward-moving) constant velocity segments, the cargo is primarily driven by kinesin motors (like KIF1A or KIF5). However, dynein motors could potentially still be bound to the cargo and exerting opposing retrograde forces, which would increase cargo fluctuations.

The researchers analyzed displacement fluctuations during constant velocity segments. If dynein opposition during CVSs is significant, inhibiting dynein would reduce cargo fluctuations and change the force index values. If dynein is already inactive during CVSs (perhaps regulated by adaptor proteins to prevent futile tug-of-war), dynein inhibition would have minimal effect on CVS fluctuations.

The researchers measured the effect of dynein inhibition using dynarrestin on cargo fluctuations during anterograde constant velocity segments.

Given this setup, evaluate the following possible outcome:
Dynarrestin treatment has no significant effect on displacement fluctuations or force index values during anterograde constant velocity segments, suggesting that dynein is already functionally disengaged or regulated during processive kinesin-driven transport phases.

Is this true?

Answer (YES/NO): YES